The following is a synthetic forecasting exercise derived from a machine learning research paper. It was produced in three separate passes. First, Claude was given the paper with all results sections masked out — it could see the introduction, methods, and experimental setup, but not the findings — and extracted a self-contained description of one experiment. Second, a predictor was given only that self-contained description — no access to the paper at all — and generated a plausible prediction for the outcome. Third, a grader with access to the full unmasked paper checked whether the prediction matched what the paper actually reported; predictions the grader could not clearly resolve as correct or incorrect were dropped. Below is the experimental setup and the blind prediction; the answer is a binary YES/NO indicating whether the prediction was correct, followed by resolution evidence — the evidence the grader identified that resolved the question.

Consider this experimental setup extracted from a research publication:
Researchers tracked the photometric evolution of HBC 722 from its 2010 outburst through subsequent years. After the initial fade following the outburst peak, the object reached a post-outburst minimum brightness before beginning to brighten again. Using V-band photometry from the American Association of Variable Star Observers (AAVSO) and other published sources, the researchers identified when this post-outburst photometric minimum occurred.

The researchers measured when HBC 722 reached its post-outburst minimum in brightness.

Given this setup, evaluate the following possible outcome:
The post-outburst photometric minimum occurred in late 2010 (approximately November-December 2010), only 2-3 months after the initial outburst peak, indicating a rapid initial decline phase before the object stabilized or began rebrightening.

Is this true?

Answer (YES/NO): NO